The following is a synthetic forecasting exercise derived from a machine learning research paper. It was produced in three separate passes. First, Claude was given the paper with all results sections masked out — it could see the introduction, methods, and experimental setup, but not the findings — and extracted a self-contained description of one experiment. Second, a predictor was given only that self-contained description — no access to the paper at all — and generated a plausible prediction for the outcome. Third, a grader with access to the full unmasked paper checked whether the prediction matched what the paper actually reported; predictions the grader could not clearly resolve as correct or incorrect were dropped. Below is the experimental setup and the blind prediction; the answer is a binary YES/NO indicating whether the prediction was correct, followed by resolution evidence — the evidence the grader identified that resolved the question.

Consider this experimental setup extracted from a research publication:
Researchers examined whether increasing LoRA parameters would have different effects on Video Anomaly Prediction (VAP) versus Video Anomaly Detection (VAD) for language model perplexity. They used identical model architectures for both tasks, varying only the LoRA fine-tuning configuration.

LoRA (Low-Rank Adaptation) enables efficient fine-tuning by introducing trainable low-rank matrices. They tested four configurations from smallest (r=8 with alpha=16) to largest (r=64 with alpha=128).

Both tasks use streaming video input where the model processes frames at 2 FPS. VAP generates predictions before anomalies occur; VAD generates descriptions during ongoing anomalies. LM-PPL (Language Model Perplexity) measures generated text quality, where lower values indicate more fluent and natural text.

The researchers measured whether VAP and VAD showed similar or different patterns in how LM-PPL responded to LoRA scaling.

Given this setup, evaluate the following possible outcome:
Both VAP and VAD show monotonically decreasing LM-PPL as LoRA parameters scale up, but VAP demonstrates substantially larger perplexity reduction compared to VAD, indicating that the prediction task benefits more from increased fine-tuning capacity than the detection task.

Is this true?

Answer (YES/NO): NO